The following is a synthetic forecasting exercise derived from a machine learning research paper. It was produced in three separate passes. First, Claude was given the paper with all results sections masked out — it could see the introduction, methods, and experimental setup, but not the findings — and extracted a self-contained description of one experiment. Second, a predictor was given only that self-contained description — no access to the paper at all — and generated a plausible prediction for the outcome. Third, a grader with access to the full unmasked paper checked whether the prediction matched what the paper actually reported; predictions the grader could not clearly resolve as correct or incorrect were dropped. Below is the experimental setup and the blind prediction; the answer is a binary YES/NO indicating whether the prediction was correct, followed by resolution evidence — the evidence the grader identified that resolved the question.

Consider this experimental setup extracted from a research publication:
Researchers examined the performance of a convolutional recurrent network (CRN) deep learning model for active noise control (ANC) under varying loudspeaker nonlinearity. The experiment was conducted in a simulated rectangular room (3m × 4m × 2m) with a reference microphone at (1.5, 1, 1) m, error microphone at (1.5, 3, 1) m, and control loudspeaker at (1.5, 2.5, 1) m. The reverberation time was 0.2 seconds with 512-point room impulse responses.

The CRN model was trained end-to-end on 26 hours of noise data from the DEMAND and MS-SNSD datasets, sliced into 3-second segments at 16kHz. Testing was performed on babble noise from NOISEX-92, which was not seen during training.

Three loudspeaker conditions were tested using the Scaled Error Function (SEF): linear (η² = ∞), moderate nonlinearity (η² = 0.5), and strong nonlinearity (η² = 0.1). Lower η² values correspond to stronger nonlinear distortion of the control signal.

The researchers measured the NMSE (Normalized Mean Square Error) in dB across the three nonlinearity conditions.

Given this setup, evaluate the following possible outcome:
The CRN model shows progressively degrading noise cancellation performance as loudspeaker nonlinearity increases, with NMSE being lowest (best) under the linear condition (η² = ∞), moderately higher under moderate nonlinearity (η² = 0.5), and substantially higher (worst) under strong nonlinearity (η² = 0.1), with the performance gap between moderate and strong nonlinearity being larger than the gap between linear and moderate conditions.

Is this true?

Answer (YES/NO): YES